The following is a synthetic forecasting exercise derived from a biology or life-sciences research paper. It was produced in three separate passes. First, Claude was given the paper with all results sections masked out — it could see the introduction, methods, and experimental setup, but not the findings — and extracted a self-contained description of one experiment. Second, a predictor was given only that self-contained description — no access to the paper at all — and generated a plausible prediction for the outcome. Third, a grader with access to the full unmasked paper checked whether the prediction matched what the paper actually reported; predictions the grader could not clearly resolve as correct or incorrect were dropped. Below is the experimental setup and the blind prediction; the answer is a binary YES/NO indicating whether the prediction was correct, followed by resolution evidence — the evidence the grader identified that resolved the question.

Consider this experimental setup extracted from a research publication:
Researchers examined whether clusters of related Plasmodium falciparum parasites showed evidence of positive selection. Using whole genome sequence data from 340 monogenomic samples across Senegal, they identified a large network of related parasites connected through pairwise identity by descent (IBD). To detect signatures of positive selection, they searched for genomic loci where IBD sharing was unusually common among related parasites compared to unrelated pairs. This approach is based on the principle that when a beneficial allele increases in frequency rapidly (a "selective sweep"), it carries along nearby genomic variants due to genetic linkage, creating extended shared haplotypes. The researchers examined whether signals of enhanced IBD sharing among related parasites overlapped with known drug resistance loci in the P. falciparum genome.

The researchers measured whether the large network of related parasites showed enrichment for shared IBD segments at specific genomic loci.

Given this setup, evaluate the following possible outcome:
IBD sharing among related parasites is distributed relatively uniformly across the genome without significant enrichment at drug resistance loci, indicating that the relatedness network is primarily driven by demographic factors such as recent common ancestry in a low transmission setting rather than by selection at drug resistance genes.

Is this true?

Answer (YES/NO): NO